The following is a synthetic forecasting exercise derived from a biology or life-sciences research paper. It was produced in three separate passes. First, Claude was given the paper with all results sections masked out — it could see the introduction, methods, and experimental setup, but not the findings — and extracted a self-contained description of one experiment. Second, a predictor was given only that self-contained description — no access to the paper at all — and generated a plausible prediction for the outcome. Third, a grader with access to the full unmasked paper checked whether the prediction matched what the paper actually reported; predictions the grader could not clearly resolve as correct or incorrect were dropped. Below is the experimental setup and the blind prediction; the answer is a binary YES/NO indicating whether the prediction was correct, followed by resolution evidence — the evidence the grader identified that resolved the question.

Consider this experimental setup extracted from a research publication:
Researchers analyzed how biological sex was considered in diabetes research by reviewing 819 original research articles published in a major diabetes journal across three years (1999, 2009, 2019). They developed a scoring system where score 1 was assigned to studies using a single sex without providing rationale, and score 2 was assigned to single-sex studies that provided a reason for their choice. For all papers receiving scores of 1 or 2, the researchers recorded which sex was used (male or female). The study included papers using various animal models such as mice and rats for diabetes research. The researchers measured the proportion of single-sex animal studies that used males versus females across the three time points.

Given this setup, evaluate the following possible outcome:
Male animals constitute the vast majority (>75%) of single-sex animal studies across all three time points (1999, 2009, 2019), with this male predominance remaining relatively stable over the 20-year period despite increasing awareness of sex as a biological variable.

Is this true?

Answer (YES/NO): NO